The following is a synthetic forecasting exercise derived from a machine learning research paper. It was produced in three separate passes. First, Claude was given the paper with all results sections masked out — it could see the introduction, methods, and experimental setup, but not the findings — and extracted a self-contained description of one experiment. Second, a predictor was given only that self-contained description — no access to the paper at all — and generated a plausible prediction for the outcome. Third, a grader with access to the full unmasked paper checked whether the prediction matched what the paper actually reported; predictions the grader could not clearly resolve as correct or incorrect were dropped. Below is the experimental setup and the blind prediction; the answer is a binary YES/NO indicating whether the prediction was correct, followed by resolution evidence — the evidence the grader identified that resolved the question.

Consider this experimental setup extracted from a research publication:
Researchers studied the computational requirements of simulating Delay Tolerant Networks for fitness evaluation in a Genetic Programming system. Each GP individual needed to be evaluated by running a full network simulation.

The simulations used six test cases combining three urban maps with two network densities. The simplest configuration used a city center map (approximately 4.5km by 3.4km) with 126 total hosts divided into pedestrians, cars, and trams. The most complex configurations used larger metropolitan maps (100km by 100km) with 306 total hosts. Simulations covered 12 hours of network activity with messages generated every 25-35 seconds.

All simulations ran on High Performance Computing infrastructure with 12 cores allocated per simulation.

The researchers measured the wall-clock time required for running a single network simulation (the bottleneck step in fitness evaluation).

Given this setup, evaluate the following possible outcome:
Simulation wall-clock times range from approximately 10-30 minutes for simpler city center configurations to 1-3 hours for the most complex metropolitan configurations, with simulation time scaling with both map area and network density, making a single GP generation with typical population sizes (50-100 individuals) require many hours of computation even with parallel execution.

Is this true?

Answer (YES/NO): NO